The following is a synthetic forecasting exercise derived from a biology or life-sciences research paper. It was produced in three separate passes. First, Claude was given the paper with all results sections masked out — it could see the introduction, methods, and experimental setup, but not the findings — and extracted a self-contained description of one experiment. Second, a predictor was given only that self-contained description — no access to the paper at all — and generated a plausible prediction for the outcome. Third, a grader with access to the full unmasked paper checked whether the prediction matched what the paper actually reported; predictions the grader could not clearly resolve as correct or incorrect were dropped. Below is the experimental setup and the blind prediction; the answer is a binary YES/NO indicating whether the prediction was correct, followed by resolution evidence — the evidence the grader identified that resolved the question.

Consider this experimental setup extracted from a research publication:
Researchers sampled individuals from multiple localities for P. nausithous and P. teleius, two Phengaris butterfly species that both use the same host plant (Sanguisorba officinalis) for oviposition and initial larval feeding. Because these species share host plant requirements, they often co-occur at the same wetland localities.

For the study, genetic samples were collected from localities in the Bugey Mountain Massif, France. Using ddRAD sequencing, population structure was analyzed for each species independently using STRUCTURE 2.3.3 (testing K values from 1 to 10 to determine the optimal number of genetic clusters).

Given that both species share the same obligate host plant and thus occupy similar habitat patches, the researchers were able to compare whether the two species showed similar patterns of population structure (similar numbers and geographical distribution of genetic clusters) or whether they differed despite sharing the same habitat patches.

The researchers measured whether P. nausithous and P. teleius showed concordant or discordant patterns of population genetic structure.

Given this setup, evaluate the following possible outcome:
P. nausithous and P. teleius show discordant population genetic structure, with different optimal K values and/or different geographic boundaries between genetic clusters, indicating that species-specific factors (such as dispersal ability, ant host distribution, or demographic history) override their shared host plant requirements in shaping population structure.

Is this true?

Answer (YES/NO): NO